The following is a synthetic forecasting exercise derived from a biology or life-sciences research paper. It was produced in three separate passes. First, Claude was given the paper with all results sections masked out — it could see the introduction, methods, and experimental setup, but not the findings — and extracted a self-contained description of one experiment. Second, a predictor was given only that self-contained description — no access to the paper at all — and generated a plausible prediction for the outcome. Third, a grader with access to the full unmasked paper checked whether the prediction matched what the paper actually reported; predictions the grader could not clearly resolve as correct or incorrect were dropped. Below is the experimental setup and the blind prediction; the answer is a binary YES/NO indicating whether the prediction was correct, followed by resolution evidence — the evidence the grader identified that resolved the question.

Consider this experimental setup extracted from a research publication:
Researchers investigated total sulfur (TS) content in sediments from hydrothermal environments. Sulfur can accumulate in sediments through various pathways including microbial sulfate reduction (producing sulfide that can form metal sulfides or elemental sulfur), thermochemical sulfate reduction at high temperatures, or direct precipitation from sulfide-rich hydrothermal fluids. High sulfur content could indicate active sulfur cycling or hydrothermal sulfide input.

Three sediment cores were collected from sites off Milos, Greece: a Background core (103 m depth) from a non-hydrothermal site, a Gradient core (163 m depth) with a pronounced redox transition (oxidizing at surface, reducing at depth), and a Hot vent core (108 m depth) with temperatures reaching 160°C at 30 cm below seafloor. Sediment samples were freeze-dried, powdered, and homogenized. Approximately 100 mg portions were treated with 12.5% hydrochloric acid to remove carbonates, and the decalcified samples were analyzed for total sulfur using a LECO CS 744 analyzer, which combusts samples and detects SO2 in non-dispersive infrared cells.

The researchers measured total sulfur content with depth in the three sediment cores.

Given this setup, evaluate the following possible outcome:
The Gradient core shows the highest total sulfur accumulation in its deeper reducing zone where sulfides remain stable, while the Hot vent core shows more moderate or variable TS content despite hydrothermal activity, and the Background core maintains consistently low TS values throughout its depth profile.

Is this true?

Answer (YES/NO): YES